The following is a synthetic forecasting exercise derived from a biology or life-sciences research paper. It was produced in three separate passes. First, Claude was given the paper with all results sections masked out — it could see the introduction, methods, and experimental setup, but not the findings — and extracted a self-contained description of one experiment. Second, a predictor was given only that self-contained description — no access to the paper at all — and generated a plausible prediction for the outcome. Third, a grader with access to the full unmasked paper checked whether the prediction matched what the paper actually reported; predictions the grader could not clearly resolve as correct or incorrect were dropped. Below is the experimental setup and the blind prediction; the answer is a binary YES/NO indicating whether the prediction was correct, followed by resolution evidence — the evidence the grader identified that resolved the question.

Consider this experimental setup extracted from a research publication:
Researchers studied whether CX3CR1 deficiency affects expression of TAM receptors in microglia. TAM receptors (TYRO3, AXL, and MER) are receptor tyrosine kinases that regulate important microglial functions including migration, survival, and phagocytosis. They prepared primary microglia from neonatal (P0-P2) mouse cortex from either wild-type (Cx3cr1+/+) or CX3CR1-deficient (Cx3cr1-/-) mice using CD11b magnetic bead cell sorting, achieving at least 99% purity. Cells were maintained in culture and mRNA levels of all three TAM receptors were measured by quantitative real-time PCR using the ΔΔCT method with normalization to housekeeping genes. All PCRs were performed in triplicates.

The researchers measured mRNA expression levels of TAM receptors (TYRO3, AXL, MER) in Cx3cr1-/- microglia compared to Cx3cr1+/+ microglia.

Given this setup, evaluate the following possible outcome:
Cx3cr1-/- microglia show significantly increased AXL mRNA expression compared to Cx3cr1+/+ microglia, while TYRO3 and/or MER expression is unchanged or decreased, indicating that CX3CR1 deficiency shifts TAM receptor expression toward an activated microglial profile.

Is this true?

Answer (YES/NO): NO